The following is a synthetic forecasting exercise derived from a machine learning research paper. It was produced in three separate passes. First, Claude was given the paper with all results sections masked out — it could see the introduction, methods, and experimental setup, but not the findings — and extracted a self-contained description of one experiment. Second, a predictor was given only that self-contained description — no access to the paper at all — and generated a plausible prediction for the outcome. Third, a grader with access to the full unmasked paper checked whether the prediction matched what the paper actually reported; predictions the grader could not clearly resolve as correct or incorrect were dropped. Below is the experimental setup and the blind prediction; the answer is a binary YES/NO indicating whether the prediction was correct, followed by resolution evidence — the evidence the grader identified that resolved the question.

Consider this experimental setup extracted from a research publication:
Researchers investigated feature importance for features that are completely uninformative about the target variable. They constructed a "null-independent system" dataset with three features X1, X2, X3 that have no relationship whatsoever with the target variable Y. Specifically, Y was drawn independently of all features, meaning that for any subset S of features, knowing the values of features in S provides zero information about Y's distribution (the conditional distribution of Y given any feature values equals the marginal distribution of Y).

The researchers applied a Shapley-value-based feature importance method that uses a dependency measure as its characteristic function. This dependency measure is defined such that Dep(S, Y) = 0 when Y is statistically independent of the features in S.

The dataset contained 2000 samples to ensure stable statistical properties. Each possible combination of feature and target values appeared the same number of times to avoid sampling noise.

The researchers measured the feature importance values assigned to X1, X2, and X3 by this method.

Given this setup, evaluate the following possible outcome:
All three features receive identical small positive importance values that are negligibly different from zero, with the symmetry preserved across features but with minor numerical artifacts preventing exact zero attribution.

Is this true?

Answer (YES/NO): NO